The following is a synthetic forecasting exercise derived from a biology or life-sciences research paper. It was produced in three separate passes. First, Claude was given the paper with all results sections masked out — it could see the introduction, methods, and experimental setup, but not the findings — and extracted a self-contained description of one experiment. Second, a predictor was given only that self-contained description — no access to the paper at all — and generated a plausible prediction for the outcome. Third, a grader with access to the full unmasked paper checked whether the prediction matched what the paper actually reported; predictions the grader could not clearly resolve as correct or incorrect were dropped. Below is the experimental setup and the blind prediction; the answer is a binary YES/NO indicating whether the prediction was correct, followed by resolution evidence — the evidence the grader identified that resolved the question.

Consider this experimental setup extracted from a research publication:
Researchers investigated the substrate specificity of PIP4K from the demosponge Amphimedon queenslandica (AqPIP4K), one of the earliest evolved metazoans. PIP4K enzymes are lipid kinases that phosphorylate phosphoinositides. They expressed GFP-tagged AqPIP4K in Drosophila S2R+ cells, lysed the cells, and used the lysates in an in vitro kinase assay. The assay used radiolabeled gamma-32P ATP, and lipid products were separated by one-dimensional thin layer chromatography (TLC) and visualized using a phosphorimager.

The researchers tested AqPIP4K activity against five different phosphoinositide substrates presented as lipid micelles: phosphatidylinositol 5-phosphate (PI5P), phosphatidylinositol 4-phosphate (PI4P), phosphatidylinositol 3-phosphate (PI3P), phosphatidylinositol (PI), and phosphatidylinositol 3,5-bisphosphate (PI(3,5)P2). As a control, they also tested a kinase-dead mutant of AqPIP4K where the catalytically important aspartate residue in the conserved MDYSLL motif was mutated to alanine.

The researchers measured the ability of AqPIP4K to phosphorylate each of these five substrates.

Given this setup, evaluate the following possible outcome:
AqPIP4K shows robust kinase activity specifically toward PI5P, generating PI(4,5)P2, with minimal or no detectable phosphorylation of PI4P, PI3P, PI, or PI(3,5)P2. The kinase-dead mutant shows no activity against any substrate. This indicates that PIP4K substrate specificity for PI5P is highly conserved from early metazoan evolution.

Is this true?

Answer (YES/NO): YES